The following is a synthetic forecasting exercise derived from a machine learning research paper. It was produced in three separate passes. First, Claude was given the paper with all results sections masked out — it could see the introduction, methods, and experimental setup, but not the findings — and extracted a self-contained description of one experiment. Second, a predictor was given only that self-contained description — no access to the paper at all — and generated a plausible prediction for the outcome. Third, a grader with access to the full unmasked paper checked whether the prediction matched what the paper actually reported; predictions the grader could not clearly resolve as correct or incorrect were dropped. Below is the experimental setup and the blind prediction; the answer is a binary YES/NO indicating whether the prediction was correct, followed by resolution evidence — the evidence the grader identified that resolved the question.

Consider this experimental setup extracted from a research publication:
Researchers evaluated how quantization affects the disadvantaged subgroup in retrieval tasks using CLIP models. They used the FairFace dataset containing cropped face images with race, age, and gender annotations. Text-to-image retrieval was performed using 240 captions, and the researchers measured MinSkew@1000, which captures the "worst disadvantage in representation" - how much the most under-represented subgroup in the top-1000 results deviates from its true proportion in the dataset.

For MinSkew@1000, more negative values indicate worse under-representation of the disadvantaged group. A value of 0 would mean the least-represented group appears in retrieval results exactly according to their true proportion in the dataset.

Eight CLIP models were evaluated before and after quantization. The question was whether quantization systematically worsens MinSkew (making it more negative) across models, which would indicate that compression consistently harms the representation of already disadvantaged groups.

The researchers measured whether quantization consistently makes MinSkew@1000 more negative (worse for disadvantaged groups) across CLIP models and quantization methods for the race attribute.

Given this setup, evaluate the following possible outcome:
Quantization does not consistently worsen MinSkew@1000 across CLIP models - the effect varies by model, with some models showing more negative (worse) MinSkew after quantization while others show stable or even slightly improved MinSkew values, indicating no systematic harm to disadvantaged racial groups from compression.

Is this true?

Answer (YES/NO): YES